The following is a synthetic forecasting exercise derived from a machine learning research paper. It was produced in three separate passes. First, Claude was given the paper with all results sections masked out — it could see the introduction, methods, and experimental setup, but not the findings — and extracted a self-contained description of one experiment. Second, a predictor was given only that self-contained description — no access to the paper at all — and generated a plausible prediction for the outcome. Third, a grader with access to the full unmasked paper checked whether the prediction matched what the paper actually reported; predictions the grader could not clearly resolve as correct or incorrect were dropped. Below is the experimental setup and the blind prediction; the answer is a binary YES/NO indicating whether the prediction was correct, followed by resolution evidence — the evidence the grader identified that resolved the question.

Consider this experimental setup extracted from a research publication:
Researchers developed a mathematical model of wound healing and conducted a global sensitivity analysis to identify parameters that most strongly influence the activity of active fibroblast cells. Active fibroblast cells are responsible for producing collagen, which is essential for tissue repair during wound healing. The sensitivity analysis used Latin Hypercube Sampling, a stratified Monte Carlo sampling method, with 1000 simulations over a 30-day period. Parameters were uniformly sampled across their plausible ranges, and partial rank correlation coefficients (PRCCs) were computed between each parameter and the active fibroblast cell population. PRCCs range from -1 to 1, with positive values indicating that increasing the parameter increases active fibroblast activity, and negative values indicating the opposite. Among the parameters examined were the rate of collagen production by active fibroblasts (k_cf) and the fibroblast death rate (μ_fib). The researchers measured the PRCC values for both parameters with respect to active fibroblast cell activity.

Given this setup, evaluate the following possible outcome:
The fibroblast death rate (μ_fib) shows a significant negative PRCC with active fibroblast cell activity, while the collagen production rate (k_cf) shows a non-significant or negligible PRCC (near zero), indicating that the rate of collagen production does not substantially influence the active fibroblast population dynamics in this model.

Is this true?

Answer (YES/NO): NO